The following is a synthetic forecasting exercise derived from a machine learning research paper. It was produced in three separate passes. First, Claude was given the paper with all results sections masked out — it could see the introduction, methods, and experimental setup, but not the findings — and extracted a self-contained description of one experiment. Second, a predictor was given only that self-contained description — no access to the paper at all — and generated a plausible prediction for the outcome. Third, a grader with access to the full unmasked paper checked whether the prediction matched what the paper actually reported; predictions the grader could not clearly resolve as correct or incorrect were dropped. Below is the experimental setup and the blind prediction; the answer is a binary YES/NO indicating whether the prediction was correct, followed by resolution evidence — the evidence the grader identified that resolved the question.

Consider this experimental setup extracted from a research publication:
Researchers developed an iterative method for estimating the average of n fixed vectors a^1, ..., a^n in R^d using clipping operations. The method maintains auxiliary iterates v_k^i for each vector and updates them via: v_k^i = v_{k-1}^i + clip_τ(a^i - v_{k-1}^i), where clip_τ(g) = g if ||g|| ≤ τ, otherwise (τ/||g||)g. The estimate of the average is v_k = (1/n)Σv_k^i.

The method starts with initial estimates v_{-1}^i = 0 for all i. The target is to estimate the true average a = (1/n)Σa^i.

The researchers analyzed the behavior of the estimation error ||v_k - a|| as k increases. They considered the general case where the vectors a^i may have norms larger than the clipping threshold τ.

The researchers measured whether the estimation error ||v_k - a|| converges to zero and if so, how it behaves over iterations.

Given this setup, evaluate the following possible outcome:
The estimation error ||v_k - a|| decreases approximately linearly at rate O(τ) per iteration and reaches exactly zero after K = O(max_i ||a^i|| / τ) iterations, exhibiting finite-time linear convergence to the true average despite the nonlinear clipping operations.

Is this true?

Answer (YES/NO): YES